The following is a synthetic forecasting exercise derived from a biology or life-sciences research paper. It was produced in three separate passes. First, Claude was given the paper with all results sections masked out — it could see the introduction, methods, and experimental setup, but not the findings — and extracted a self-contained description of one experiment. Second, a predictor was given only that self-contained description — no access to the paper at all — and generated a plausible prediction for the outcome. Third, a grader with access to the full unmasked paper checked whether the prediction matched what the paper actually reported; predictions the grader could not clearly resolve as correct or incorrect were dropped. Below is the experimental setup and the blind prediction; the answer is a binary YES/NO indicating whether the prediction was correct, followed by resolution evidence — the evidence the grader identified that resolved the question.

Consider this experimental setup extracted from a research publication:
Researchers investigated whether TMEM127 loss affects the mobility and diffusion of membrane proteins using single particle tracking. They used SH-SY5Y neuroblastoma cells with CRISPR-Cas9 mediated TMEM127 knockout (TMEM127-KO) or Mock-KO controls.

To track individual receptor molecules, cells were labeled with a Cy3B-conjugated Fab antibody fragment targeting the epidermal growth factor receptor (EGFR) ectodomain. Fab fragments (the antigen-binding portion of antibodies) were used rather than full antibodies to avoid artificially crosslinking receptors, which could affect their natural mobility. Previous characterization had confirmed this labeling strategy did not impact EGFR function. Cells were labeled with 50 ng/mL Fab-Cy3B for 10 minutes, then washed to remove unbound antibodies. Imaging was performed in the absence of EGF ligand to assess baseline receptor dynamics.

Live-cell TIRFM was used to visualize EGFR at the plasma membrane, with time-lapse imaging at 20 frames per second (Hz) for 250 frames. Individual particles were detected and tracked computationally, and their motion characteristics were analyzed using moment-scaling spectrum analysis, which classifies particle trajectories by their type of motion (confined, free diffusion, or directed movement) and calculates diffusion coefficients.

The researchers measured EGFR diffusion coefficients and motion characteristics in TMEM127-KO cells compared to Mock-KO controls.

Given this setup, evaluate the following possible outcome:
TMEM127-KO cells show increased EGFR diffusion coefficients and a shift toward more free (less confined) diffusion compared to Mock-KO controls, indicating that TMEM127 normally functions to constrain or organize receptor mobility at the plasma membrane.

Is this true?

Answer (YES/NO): NO